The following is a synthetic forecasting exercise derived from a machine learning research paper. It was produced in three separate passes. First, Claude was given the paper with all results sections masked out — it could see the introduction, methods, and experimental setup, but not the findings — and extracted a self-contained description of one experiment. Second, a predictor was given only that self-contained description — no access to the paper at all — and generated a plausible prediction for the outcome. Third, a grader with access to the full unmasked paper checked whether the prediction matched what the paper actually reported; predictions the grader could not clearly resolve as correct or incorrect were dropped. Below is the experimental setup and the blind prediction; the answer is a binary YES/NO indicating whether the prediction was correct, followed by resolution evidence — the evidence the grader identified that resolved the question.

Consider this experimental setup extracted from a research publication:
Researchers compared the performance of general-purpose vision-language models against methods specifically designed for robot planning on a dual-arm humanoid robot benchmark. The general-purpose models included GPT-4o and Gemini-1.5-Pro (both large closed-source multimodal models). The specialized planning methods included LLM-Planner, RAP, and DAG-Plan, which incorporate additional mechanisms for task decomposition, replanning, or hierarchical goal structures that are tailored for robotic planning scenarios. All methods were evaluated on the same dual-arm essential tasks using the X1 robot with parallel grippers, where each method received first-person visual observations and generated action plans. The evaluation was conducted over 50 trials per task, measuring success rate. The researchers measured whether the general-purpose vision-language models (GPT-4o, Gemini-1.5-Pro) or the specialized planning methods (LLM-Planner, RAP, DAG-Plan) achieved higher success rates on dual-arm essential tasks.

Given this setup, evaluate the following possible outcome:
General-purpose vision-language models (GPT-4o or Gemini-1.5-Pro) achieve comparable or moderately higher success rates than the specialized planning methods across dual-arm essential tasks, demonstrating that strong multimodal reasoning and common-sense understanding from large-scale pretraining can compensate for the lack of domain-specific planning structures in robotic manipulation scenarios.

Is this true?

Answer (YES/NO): NO